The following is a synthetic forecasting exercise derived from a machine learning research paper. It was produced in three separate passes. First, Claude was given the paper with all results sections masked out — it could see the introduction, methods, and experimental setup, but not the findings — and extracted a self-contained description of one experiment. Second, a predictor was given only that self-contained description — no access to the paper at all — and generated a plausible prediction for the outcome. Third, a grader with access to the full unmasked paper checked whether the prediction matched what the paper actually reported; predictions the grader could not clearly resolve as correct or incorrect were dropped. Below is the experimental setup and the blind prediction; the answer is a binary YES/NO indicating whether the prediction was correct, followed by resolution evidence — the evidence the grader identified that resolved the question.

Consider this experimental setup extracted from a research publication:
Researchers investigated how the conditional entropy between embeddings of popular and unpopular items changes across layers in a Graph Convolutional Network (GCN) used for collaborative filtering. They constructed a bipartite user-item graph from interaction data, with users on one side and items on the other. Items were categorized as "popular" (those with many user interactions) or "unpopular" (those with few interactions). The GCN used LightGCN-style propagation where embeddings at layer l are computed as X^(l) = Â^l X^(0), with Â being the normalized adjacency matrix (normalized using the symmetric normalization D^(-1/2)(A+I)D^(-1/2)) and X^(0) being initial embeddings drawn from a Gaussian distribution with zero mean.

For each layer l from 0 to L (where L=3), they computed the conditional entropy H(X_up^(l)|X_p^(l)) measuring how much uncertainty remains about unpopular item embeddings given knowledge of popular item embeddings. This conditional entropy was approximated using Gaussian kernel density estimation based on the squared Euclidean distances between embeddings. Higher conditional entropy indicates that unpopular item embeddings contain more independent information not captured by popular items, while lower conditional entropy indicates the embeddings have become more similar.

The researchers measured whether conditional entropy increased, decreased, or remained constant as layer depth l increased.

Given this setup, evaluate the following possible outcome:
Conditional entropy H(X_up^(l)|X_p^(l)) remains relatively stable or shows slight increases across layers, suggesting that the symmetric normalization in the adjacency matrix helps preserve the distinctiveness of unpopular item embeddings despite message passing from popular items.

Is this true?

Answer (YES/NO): NO